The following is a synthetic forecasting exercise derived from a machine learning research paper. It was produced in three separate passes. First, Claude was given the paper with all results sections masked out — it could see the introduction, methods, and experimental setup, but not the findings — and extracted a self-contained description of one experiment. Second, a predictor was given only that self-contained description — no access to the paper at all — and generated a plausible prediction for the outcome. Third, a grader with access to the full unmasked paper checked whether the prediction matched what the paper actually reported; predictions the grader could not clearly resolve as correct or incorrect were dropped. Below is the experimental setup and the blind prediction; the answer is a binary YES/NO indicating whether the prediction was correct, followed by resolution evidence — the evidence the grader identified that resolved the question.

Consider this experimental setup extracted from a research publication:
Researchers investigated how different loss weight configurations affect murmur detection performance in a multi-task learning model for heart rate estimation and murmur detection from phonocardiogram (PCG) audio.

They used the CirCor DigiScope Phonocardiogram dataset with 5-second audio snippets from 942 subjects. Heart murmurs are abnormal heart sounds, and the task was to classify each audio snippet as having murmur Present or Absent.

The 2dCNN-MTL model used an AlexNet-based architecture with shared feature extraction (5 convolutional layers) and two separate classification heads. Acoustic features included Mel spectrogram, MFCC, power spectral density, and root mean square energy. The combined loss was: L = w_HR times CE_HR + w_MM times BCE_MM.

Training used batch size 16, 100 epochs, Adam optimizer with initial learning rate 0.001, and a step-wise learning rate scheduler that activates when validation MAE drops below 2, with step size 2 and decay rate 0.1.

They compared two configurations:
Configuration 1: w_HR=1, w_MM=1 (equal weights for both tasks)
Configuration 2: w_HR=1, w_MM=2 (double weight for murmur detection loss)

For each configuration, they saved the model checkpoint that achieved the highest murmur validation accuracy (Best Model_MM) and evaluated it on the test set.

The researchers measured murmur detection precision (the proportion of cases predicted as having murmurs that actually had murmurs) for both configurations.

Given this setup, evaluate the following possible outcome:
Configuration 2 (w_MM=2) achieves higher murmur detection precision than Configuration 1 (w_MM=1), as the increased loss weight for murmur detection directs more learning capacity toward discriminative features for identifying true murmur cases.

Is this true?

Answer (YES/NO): YES